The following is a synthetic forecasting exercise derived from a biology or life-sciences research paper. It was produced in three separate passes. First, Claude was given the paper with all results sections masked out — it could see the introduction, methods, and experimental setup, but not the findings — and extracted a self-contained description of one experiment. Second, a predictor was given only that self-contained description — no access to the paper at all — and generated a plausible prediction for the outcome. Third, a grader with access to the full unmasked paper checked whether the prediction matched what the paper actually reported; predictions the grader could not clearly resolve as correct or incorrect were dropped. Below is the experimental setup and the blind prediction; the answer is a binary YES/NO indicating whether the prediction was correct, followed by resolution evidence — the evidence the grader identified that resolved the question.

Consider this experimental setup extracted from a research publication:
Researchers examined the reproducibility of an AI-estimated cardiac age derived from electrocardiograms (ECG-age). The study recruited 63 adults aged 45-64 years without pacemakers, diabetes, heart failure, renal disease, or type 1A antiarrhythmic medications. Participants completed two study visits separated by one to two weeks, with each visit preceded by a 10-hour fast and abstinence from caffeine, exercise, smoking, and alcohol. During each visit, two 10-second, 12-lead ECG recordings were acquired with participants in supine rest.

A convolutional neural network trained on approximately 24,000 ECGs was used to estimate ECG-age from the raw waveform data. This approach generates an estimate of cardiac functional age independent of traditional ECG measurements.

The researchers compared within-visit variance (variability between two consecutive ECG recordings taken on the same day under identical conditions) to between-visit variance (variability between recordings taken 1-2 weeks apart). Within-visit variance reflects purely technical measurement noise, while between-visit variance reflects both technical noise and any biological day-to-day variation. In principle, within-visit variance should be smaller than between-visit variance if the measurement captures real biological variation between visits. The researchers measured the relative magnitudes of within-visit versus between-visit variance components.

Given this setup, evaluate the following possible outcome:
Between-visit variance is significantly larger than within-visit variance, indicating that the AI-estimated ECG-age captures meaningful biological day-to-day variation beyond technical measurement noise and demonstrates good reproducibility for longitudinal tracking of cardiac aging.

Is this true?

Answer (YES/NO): NO